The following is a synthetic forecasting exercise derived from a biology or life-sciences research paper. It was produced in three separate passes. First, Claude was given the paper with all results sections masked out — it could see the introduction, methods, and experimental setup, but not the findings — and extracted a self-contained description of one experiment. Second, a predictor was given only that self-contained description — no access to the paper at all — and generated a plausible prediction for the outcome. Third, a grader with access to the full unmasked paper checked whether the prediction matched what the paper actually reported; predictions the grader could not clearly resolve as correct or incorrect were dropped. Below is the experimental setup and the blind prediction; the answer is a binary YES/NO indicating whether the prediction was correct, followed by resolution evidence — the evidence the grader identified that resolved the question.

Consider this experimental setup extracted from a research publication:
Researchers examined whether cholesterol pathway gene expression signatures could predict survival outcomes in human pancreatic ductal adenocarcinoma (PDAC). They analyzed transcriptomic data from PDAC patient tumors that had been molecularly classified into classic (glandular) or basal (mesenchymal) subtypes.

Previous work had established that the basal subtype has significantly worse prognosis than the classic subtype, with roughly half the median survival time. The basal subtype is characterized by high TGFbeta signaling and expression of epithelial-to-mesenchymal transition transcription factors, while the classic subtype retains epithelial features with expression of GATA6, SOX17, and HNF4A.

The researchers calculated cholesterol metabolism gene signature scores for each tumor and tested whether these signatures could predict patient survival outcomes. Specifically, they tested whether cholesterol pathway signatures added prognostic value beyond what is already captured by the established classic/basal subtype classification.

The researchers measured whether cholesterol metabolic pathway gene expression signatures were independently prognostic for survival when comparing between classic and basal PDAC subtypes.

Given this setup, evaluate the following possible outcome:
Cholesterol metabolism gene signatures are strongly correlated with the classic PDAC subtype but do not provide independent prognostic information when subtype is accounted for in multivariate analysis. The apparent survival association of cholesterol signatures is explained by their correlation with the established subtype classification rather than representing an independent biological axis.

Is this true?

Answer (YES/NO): NO